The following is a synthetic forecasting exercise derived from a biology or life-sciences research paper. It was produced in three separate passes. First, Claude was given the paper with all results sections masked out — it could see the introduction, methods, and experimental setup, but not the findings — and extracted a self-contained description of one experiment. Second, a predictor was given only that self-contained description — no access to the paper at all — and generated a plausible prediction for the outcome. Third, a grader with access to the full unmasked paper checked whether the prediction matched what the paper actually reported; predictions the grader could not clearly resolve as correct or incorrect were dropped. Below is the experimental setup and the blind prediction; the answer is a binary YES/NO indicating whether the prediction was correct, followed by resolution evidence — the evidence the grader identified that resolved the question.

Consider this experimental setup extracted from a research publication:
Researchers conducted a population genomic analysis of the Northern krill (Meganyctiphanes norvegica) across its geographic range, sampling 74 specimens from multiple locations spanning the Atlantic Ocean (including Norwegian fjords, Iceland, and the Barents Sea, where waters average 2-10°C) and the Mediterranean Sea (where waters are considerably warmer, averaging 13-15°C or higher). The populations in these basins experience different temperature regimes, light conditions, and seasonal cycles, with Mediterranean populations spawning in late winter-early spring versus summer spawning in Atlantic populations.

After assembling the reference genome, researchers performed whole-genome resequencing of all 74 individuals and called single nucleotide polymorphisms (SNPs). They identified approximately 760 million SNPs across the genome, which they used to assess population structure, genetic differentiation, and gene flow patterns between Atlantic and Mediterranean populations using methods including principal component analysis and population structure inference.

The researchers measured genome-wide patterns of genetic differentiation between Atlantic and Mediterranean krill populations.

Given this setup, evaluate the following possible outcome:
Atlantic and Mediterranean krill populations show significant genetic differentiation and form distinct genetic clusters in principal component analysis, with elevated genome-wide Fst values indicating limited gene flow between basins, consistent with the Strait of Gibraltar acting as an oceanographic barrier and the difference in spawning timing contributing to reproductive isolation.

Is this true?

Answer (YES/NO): NO